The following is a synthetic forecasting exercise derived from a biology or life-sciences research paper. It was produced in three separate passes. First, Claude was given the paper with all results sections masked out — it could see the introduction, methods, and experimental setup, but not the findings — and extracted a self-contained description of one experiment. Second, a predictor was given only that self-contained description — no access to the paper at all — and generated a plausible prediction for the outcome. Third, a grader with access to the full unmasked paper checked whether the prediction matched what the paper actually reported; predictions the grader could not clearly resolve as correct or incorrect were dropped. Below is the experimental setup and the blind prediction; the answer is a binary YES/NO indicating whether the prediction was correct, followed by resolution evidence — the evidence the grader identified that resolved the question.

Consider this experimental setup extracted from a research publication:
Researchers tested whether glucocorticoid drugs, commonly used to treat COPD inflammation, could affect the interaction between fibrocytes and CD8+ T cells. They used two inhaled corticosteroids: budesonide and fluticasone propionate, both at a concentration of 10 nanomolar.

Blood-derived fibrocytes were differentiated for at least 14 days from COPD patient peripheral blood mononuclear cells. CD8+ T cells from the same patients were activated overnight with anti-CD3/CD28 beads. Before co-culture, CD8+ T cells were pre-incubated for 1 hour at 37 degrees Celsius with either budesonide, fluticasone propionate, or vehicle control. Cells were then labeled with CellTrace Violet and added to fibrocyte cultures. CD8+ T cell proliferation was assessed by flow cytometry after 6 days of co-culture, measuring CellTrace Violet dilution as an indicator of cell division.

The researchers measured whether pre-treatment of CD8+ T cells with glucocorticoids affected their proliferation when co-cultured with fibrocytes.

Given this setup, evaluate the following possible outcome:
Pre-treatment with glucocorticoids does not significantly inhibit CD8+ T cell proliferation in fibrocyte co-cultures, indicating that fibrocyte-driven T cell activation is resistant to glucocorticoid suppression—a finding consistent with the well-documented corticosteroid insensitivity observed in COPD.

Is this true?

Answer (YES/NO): YES